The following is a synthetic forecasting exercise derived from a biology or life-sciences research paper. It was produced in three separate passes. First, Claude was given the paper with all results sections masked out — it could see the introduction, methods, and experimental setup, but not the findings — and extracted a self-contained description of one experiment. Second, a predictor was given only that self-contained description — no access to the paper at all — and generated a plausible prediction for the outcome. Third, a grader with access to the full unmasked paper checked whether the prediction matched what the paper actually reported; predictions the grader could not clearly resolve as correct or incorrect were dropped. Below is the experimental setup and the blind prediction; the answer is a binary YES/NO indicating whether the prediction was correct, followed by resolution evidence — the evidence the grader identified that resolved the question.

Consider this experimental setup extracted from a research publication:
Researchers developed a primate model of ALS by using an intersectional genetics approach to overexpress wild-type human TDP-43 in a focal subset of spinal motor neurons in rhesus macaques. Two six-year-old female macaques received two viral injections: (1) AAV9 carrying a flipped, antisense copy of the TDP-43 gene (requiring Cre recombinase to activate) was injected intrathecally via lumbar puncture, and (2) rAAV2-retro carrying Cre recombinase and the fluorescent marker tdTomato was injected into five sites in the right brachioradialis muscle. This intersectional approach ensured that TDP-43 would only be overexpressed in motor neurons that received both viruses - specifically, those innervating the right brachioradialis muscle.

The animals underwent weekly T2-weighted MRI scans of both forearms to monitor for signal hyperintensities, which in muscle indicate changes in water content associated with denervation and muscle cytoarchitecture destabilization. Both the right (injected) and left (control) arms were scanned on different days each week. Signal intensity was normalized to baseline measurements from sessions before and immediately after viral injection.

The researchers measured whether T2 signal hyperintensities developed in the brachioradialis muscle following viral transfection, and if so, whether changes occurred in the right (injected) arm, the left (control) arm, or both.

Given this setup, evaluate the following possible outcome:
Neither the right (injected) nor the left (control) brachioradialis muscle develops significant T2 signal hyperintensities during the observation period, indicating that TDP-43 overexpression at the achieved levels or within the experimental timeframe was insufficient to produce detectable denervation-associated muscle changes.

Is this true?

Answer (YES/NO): NO